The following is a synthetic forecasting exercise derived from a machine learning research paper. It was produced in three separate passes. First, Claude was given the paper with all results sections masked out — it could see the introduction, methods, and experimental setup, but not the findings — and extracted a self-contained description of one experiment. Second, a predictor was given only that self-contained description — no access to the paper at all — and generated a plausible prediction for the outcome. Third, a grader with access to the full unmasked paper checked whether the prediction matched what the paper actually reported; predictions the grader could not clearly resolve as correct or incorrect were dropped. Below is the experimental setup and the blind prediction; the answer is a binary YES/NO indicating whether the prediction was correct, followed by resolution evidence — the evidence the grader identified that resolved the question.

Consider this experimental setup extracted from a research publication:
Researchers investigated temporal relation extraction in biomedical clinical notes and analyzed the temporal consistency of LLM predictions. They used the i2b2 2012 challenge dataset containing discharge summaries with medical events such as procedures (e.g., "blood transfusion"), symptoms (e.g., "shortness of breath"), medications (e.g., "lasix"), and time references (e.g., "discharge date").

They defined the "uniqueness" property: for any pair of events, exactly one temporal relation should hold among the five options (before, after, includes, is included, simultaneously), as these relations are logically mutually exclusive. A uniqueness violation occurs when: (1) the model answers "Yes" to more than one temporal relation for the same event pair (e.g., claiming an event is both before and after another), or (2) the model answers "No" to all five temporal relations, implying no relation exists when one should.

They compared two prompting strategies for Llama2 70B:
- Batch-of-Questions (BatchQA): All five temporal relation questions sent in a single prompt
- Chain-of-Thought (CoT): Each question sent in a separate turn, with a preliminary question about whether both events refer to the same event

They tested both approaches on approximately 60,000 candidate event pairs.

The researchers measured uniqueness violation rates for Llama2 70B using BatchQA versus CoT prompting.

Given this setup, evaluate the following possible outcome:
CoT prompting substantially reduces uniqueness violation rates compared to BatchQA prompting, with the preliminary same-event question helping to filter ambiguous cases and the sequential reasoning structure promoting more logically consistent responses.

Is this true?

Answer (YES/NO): NO